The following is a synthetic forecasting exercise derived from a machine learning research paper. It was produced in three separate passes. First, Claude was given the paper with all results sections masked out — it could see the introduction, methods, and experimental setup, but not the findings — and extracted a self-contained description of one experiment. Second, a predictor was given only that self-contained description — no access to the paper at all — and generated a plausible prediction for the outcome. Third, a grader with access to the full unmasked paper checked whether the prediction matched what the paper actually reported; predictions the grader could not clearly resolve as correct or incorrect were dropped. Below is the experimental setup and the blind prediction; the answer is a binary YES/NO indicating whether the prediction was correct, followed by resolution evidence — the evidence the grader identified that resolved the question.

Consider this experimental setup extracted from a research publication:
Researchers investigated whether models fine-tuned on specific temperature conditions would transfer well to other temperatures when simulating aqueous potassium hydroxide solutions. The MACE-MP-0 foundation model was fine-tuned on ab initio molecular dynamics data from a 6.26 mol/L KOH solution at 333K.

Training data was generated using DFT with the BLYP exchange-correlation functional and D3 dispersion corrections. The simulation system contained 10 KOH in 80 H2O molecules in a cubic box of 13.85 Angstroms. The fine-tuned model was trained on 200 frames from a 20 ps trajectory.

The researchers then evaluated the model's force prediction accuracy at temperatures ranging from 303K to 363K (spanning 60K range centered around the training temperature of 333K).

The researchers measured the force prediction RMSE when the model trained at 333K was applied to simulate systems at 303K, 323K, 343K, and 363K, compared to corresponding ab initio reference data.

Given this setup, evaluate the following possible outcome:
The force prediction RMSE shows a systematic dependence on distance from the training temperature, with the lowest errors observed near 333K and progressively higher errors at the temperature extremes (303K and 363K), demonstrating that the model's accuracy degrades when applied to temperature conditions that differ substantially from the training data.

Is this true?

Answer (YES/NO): NO